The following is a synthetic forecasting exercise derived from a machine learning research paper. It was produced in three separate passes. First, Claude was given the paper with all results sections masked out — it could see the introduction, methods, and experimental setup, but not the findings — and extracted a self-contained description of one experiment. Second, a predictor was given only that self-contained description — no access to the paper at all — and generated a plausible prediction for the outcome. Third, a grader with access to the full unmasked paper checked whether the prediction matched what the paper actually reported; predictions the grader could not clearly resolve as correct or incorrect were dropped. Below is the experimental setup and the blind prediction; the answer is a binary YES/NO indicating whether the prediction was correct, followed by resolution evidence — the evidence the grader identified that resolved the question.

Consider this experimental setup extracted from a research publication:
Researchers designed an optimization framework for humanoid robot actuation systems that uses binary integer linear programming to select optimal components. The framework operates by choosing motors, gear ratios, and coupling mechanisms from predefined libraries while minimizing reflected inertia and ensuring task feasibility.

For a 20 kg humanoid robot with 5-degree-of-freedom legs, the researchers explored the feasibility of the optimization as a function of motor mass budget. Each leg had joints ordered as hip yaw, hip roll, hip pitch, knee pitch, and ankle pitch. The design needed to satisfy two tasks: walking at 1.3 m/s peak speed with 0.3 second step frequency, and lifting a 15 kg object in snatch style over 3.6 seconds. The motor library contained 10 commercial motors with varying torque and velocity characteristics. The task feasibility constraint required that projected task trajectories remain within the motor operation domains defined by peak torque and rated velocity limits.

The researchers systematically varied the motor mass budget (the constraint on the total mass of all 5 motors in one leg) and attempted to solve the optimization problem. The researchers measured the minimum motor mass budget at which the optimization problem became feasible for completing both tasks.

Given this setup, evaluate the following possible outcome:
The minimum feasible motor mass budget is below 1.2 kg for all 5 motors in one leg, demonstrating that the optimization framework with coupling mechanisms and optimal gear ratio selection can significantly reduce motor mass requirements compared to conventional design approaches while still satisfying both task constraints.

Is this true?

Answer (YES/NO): NO